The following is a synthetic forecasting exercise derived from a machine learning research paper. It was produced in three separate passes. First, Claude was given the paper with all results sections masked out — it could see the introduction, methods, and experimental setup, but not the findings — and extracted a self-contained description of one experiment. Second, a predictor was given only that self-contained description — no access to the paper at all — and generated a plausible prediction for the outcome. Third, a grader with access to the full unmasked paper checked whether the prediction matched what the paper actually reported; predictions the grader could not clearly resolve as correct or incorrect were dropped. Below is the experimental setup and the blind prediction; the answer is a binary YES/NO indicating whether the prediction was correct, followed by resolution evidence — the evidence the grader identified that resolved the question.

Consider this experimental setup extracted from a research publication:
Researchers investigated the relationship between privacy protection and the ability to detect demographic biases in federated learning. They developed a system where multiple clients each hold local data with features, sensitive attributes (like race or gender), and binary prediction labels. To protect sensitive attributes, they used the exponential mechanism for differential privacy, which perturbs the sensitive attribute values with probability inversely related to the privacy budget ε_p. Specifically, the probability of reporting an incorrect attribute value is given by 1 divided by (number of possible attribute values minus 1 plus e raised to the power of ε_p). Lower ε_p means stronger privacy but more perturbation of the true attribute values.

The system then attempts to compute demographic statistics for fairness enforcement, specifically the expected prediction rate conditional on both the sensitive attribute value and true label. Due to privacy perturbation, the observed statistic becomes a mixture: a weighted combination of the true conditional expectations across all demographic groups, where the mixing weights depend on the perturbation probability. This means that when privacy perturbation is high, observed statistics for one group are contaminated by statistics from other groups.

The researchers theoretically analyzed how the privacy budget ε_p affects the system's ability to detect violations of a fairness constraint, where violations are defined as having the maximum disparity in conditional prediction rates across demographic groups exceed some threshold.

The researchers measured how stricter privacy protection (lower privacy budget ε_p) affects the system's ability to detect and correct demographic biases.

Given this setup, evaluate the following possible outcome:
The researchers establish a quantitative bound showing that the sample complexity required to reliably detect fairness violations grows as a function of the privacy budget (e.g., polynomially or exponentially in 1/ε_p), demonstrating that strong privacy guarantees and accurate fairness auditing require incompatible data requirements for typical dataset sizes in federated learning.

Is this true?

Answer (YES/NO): NO